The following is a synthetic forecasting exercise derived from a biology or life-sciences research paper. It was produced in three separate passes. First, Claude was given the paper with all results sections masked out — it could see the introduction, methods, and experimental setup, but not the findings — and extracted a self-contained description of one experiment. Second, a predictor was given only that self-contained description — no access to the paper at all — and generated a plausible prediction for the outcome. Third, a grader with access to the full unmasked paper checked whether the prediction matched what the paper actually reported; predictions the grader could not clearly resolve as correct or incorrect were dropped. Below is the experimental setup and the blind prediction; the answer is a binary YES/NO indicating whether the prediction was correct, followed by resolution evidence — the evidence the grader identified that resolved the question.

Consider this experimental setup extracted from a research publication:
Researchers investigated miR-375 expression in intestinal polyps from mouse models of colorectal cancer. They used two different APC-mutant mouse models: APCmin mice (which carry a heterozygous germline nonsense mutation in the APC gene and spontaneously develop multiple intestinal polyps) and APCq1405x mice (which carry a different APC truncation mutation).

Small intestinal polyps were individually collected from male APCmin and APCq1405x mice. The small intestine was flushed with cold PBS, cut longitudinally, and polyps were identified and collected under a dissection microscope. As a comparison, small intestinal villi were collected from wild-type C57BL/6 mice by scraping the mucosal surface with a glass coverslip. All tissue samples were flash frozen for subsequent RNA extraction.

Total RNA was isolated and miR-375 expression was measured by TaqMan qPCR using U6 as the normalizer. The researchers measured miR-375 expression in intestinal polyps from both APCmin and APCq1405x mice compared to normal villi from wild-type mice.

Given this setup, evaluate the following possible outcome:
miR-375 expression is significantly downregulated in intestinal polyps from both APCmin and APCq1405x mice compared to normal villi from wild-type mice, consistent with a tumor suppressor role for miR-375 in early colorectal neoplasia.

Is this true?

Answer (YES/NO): YES